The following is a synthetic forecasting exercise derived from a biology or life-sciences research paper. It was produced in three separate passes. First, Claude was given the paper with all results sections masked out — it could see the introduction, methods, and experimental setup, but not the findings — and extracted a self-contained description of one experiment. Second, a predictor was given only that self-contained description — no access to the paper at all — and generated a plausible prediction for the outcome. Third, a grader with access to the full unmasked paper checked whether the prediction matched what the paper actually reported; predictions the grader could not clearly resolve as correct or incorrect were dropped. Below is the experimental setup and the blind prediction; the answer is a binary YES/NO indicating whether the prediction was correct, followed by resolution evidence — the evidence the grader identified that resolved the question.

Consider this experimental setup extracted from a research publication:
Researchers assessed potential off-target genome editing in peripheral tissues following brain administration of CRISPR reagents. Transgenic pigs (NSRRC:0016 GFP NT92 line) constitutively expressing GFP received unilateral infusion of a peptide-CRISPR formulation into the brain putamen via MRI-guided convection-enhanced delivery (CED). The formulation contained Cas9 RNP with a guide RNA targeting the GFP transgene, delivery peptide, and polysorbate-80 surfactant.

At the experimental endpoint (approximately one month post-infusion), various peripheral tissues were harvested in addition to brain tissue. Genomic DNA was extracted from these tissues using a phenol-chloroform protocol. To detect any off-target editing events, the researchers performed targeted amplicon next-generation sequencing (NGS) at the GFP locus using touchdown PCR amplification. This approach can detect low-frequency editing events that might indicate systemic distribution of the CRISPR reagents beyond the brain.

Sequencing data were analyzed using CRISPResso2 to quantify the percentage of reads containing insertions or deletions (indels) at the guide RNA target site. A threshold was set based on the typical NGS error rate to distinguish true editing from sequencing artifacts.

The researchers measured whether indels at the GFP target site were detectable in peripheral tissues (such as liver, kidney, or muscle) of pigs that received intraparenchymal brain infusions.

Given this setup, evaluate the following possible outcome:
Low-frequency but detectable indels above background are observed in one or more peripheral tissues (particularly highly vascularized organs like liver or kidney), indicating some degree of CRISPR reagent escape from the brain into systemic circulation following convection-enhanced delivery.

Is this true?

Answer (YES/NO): NO